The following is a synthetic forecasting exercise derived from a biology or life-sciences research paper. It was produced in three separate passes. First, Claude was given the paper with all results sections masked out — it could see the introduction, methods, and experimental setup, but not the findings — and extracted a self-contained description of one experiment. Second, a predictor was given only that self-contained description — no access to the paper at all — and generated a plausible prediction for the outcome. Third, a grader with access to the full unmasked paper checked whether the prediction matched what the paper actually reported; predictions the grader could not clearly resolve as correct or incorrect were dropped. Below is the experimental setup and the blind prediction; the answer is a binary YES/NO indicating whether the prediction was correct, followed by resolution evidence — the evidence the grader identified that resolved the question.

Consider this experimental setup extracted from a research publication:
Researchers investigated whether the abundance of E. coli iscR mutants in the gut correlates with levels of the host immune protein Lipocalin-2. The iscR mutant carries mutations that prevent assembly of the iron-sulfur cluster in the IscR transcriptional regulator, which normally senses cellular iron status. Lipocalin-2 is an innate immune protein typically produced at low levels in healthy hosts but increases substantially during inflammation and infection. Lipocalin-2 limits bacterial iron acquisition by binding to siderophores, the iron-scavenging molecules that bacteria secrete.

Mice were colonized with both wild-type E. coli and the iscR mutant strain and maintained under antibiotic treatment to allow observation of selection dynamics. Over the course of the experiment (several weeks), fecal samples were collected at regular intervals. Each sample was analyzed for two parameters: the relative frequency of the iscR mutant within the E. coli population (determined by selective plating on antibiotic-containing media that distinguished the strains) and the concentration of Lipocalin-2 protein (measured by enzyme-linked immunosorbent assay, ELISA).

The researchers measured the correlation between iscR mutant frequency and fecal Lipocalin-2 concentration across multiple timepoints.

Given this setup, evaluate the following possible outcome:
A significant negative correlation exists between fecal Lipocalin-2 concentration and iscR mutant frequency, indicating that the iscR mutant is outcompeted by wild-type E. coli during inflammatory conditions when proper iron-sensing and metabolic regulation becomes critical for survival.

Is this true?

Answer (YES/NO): NO